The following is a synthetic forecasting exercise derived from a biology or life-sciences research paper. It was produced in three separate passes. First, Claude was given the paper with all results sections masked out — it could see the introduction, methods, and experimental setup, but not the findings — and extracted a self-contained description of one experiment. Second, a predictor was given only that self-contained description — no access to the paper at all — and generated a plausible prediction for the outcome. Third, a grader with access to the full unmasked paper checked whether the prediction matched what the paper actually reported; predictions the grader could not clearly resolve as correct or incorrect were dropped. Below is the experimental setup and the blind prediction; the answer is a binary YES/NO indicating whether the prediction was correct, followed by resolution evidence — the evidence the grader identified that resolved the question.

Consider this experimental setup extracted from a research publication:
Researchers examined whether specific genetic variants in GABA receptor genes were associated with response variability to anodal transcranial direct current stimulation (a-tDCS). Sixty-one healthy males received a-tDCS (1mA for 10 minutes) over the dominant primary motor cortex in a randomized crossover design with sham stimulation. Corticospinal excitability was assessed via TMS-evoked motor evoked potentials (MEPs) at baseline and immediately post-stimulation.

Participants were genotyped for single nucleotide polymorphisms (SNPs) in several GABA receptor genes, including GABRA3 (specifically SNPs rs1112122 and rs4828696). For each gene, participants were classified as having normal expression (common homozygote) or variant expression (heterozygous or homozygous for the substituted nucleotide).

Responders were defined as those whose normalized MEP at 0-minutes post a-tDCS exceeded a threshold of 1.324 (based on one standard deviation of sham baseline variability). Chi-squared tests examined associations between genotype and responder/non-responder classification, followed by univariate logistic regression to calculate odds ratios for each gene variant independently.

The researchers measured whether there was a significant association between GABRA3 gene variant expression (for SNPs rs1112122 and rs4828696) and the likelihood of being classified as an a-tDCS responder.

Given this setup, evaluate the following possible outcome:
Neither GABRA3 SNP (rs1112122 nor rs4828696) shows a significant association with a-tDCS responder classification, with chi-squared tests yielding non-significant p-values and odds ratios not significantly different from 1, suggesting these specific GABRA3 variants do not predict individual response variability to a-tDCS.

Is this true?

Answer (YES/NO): NO